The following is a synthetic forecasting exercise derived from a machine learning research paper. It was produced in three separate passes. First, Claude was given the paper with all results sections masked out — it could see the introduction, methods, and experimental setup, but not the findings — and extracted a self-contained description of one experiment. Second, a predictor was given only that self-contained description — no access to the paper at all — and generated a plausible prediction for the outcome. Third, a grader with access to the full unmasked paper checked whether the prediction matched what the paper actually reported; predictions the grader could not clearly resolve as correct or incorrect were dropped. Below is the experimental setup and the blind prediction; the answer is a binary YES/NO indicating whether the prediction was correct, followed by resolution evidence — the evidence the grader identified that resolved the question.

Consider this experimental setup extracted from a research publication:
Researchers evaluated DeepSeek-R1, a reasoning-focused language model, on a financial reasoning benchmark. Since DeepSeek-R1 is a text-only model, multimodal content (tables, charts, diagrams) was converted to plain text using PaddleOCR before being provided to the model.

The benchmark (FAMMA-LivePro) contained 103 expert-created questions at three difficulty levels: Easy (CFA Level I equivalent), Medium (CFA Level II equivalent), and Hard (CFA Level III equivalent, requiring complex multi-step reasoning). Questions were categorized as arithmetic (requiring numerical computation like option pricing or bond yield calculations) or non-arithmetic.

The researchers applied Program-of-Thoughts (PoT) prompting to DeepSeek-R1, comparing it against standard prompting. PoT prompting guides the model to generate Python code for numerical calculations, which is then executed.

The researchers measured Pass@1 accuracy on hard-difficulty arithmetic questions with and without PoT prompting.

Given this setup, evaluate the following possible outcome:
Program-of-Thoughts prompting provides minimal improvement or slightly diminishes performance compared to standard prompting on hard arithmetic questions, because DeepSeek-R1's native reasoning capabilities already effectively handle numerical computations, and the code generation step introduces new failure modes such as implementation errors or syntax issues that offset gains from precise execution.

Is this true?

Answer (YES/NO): NO